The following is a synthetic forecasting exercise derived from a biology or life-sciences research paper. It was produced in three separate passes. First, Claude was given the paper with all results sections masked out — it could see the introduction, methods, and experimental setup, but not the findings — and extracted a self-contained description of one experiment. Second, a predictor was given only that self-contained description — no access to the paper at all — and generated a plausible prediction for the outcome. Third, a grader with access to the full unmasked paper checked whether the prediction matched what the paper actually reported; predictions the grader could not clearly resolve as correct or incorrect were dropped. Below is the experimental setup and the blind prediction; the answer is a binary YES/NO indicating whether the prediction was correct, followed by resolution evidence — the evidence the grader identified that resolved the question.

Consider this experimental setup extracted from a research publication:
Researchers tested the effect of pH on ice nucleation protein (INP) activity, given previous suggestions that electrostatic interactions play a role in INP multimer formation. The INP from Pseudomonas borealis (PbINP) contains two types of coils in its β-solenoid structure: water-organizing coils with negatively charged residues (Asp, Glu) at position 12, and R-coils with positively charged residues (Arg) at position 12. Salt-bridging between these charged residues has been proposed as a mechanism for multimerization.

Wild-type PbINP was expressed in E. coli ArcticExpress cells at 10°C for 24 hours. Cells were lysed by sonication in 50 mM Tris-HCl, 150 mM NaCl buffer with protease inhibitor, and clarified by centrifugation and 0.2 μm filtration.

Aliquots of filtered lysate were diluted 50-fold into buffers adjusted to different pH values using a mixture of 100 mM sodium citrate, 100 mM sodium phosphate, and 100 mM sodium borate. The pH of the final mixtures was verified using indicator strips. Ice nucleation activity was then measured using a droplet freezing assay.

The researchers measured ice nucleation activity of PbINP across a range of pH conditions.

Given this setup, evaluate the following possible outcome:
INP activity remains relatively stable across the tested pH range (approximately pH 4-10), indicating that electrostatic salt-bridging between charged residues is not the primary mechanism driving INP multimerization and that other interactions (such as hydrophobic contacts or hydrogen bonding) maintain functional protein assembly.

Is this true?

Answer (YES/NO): NO